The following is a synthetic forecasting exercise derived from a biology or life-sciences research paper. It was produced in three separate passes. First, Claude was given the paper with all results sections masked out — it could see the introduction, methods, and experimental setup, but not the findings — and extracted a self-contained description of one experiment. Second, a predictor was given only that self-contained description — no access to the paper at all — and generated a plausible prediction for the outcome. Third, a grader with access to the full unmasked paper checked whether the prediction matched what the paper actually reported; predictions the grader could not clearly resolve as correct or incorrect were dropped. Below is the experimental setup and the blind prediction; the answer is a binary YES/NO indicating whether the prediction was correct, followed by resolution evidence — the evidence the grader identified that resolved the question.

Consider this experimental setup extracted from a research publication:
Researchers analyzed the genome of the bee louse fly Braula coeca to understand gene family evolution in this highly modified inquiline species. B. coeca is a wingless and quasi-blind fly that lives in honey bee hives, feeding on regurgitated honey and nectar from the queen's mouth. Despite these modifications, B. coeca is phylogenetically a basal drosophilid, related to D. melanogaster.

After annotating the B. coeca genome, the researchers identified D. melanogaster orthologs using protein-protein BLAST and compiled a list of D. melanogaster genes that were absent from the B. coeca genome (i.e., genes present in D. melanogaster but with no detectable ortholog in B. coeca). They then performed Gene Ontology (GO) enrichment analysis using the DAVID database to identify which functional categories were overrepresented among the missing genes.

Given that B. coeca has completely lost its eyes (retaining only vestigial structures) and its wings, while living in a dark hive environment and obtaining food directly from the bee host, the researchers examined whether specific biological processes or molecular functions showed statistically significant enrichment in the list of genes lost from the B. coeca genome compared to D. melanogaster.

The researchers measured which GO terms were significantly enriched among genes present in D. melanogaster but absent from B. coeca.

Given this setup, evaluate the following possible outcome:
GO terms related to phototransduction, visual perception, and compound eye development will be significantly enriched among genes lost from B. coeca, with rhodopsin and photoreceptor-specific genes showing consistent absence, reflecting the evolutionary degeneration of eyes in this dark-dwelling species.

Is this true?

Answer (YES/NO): NO